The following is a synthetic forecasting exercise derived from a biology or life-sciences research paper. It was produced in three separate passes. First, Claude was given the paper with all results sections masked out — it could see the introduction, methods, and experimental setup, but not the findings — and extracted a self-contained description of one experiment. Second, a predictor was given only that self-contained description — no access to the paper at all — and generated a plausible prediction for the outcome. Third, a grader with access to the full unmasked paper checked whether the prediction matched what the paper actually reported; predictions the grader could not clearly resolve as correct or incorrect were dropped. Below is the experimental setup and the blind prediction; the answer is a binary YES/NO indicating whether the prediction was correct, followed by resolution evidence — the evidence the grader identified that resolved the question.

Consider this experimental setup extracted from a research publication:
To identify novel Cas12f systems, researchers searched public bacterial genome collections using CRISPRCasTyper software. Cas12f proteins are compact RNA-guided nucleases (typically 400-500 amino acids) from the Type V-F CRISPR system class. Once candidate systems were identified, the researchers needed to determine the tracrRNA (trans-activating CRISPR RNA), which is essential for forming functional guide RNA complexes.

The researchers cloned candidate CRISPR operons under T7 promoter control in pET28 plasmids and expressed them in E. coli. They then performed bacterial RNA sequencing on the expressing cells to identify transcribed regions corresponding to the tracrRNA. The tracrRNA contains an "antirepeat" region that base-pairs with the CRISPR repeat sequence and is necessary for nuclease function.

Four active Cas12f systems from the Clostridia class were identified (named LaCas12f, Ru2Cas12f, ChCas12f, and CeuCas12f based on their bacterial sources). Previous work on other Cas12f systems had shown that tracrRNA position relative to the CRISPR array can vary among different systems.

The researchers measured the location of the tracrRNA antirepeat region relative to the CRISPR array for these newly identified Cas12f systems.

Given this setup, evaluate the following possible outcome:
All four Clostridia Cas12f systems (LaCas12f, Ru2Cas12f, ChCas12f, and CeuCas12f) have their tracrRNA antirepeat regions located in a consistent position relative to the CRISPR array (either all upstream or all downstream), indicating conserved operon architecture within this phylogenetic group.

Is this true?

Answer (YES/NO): YES